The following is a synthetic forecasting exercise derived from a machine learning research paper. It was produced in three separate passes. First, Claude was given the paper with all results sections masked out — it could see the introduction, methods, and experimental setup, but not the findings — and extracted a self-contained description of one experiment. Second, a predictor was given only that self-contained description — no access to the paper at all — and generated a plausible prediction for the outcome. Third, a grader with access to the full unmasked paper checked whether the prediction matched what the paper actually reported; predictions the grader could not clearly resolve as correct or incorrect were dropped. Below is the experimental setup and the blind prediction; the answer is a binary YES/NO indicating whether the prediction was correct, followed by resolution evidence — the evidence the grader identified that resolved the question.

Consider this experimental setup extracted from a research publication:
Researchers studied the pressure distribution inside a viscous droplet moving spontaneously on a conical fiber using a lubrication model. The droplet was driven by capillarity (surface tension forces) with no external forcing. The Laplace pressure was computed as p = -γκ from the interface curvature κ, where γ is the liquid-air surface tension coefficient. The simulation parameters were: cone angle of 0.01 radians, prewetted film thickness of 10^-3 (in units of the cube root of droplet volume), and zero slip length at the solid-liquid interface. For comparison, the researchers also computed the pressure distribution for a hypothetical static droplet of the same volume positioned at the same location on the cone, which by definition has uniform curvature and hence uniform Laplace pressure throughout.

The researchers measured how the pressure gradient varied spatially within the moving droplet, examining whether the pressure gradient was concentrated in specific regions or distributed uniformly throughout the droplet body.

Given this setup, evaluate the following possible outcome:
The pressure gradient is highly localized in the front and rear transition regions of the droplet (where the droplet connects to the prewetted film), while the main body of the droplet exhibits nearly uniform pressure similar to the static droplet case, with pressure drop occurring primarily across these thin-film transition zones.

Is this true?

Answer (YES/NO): YES